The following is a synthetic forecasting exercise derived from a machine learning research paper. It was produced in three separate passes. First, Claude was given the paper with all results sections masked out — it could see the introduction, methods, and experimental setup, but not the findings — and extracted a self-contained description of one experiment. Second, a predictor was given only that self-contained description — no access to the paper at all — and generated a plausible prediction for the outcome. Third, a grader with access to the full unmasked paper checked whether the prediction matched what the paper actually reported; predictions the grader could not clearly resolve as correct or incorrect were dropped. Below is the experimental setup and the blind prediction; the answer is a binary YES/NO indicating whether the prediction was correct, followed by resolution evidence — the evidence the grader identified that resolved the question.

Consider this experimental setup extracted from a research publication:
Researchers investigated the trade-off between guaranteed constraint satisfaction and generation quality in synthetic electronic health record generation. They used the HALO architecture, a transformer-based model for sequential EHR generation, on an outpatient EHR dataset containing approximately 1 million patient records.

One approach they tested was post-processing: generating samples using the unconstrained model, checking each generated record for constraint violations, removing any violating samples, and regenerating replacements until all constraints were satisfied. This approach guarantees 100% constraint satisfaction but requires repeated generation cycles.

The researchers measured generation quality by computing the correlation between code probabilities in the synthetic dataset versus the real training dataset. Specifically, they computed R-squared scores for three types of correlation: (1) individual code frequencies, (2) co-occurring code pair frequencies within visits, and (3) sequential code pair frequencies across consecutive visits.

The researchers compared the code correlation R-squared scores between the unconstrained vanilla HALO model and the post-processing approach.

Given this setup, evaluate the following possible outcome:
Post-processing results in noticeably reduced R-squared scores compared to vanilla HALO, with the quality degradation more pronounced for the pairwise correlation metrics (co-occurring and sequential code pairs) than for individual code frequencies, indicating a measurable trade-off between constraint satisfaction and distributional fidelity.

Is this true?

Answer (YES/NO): YES